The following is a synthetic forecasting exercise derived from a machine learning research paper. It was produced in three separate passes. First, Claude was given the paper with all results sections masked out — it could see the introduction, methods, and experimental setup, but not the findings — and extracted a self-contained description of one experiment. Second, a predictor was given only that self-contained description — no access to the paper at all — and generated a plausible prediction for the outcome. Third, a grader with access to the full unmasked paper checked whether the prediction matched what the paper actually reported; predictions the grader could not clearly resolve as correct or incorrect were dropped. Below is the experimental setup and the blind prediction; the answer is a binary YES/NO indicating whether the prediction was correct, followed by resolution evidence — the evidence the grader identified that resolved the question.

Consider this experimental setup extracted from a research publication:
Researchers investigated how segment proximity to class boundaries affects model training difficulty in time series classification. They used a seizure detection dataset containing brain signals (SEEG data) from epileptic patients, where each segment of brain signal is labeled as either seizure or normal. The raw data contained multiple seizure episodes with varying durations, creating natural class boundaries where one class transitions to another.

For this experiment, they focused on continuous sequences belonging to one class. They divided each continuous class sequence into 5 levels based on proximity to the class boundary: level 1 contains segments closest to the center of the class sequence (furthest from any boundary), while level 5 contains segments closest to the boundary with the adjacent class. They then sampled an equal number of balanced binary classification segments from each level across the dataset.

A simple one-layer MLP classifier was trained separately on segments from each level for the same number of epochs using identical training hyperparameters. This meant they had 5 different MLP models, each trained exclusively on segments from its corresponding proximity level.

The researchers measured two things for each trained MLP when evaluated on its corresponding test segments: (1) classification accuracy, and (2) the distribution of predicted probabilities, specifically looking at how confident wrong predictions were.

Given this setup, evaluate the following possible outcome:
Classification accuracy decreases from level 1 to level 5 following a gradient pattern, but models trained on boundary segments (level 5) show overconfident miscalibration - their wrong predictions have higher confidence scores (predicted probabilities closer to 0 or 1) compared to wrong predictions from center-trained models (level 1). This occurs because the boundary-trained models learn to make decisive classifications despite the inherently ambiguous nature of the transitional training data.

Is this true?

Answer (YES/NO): YES